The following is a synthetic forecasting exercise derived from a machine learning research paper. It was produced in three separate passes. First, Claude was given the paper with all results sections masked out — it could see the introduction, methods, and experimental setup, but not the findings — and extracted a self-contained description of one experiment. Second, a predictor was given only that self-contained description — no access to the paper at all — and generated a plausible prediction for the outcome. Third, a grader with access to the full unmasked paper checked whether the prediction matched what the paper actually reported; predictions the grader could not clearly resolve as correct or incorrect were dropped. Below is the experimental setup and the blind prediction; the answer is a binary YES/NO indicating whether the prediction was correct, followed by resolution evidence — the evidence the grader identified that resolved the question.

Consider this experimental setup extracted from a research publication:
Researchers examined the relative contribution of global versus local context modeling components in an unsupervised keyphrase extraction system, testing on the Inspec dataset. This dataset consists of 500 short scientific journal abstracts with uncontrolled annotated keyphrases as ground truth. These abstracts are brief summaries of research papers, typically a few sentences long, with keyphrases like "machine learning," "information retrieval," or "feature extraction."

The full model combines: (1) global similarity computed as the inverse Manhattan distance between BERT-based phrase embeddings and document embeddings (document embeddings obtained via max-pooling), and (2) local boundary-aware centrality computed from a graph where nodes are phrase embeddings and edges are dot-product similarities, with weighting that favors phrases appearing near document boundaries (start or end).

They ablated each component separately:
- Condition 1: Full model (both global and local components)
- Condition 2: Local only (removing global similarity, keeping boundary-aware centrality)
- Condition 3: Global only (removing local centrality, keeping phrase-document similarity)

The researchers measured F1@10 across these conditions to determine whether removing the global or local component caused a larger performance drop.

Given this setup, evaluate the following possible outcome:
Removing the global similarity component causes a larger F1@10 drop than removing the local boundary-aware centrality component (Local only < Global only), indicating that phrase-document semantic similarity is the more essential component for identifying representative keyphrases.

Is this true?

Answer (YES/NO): NO